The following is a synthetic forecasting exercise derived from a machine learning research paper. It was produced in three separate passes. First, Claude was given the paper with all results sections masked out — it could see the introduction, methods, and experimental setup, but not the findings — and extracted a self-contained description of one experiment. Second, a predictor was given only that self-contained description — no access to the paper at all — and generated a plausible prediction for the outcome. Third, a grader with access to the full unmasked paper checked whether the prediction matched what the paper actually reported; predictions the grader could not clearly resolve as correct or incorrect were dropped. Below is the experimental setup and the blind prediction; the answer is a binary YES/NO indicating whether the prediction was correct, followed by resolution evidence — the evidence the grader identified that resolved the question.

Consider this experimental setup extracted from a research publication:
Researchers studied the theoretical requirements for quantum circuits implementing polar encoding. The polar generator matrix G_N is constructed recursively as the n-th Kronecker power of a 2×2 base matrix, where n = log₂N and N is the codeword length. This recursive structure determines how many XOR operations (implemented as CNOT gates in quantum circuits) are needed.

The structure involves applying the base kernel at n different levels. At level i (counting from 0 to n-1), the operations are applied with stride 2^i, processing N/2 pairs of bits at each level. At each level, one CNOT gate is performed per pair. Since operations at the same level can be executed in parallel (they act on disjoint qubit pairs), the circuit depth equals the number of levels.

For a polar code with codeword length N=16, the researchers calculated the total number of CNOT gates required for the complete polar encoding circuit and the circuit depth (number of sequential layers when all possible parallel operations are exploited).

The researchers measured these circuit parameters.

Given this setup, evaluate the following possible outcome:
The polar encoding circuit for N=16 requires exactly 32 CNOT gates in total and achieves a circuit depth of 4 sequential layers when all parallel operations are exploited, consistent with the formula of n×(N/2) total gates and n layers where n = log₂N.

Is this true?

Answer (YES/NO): YES